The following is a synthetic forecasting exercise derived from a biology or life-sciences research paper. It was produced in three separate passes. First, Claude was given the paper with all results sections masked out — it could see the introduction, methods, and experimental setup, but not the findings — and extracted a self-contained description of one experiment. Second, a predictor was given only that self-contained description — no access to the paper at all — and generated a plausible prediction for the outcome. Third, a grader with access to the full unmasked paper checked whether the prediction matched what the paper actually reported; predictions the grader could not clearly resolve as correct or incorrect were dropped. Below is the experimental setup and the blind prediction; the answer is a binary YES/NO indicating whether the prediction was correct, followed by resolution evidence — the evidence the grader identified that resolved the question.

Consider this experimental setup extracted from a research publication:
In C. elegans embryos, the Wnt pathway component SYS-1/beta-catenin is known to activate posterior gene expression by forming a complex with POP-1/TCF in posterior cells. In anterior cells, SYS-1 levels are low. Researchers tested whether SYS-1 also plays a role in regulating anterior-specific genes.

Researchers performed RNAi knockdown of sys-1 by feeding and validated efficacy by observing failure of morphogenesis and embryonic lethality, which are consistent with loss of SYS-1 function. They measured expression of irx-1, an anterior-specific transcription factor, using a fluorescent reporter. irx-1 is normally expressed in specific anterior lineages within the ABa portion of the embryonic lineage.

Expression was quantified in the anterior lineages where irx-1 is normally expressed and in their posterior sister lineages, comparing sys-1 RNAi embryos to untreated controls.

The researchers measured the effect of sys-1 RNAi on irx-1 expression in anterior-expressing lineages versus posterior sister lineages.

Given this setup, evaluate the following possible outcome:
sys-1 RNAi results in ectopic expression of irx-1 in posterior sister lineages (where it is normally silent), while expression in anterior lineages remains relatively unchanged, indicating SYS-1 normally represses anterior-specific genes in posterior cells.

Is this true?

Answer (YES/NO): YES